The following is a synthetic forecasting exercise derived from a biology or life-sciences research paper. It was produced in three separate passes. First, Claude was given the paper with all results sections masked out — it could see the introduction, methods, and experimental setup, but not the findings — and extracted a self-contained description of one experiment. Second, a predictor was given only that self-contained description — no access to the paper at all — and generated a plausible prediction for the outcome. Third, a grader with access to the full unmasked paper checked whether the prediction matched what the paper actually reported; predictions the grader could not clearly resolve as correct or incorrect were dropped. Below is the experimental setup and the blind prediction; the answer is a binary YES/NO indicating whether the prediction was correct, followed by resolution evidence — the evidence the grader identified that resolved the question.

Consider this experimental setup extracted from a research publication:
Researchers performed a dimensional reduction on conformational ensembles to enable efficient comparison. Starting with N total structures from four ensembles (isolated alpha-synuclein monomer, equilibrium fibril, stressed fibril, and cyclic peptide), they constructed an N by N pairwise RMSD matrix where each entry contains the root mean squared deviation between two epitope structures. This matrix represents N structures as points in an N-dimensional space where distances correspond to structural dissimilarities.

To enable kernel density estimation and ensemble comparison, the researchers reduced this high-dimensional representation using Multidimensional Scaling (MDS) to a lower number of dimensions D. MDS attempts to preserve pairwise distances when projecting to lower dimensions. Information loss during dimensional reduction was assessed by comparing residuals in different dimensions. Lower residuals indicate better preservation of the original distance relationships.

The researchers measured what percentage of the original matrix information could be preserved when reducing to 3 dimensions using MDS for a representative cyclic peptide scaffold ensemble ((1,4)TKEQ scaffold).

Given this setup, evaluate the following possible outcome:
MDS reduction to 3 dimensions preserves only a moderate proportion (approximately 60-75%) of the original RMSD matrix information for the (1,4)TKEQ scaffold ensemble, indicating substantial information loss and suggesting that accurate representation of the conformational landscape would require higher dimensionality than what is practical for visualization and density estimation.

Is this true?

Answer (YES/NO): NO